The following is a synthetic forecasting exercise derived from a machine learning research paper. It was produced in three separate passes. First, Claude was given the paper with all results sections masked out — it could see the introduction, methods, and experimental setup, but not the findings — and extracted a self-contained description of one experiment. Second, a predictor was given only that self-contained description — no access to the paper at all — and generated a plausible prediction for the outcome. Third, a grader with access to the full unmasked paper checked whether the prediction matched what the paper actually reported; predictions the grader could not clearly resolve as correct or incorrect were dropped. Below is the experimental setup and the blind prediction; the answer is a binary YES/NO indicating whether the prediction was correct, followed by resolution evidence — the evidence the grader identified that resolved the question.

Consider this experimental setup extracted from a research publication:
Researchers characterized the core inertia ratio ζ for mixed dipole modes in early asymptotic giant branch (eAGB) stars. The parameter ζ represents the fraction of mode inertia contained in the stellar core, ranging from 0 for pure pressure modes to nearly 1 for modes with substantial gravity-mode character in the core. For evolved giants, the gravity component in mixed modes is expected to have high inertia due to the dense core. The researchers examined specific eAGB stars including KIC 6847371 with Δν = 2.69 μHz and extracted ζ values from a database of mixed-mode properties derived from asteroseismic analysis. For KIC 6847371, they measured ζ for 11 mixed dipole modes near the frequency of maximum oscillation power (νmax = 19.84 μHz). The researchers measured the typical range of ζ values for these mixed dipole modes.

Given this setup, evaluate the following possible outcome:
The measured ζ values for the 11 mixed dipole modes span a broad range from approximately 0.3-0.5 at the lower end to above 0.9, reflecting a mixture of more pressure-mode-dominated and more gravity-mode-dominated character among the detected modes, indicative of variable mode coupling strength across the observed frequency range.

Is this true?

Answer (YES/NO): NO